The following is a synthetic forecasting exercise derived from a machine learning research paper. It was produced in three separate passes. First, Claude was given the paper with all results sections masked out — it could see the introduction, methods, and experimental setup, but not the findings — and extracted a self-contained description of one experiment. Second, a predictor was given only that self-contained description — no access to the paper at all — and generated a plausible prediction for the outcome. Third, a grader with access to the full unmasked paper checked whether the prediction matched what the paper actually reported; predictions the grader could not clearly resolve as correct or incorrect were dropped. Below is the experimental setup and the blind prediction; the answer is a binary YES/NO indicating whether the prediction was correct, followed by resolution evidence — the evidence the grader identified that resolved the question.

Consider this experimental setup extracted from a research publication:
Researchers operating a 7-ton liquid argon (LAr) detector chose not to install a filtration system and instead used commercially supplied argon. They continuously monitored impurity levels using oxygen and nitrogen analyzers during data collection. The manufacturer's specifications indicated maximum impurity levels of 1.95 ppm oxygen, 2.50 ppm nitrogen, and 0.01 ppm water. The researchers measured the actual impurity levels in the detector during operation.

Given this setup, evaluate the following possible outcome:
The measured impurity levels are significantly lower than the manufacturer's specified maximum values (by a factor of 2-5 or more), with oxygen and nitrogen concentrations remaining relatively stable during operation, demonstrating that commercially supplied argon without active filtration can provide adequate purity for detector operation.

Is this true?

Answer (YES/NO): NO